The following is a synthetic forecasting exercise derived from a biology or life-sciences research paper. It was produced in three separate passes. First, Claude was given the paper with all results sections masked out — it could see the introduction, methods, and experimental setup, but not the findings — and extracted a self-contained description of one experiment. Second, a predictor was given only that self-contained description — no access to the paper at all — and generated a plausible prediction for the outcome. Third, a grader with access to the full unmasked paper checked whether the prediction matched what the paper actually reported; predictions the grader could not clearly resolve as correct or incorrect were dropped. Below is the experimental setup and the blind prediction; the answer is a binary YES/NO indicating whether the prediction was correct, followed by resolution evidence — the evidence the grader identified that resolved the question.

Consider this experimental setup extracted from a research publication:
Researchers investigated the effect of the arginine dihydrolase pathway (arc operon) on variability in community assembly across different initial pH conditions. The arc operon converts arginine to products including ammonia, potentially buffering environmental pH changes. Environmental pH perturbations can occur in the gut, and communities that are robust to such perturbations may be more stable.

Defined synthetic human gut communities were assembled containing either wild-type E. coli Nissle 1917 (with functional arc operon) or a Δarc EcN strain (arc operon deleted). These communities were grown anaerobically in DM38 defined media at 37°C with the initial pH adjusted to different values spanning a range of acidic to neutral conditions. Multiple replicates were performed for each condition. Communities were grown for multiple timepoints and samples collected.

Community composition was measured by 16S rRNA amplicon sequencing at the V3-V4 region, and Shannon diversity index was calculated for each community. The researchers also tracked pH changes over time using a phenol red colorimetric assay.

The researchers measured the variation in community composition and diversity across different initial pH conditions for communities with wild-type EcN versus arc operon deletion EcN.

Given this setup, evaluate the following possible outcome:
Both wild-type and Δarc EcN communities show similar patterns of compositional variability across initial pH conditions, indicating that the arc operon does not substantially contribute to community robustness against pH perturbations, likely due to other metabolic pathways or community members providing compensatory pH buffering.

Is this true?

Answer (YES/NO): NO